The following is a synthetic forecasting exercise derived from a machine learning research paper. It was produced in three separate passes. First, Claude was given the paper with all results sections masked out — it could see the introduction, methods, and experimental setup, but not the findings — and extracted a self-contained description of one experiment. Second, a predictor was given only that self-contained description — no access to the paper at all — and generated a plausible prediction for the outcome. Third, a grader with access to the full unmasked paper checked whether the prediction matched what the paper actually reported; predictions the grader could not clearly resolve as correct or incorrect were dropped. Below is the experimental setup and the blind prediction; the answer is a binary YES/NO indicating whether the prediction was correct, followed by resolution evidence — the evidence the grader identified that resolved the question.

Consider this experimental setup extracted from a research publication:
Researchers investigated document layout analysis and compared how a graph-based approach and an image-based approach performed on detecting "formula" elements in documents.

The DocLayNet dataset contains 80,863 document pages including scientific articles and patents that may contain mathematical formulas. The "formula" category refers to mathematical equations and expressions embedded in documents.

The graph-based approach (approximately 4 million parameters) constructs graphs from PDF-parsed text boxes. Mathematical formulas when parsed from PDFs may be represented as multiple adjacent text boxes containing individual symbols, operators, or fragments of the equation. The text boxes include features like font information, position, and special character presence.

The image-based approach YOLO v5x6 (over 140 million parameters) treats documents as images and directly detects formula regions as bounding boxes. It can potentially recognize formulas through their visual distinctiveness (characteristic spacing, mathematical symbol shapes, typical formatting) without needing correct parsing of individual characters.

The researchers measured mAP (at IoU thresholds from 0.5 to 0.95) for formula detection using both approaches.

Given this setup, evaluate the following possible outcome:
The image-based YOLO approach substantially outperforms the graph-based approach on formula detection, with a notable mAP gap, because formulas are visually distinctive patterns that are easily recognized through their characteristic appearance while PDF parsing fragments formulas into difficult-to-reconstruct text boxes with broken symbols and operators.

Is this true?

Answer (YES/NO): NO